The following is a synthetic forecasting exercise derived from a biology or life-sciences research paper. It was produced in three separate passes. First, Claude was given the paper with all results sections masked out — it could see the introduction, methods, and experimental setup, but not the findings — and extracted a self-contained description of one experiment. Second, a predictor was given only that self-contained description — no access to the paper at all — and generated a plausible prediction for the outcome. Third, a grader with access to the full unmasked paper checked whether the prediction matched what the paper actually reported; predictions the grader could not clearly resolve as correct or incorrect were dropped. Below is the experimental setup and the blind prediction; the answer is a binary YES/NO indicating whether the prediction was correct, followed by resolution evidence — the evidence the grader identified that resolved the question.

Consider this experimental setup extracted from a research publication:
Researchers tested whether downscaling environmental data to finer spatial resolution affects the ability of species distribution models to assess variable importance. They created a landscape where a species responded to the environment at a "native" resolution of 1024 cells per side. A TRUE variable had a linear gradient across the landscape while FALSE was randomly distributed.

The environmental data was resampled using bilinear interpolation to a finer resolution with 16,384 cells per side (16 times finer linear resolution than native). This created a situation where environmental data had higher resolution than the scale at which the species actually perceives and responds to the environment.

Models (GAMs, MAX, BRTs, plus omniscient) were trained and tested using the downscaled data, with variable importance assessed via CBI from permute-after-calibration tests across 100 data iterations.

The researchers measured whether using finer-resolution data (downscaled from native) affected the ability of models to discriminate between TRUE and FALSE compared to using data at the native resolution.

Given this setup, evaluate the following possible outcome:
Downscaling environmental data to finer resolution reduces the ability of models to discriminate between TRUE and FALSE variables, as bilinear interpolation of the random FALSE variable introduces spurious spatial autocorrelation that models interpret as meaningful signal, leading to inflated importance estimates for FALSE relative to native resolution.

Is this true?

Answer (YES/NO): NO